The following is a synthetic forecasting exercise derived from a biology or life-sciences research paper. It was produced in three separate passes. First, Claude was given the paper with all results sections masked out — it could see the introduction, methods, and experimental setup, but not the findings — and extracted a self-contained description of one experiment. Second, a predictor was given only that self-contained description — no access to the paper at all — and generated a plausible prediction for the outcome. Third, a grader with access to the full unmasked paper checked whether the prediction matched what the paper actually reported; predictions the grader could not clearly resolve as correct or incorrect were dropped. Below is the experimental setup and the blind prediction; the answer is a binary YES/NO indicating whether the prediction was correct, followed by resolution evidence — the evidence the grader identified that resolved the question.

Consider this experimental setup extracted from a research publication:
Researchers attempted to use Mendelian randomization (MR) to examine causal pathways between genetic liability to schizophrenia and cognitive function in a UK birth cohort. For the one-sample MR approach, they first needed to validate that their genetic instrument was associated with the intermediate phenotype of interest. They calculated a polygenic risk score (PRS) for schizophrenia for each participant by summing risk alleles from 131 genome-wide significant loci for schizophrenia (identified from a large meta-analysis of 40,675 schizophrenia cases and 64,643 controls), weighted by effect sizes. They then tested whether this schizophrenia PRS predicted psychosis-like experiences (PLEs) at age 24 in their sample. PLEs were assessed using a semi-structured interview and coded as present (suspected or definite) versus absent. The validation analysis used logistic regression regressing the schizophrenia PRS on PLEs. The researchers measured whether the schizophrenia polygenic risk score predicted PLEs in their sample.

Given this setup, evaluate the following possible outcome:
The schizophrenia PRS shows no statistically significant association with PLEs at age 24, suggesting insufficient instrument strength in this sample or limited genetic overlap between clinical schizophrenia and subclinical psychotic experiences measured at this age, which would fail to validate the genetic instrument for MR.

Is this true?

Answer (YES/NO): YES